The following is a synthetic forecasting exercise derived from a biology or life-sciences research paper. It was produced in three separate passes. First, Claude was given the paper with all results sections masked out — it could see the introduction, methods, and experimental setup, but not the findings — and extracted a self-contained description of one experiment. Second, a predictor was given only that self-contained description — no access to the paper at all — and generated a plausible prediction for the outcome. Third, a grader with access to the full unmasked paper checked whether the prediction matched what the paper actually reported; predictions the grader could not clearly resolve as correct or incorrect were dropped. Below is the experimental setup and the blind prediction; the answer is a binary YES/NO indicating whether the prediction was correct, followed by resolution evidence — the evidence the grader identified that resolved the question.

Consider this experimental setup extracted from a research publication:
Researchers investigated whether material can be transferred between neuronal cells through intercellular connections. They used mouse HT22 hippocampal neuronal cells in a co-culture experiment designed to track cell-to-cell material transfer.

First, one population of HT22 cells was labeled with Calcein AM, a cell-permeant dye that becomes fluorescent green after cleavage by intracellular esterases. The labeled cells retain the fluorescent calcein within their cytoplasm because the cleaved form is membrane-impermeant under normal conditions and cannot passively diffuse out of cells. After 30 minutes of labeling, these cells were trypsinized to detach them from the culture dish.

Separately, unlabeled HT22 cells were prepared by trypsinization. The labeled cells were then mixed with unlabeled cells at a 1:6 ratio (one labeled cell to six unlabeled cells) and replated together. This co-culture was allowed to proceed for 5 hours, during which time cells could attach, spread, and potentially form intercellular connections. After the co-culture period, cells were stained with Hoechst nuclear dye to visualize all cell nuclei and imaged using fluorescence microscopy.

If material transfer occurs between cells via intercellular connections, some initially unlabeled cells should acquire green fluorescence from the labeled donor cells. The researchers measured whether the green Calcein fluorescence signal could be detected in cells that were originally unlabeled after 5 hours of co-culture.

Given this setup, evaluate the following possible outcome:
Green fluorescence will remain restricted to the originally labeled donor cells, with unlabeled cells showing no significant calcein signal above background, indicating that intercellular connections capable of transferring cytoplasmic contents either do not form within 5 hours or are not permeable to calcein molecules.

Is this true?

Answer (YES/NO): NO